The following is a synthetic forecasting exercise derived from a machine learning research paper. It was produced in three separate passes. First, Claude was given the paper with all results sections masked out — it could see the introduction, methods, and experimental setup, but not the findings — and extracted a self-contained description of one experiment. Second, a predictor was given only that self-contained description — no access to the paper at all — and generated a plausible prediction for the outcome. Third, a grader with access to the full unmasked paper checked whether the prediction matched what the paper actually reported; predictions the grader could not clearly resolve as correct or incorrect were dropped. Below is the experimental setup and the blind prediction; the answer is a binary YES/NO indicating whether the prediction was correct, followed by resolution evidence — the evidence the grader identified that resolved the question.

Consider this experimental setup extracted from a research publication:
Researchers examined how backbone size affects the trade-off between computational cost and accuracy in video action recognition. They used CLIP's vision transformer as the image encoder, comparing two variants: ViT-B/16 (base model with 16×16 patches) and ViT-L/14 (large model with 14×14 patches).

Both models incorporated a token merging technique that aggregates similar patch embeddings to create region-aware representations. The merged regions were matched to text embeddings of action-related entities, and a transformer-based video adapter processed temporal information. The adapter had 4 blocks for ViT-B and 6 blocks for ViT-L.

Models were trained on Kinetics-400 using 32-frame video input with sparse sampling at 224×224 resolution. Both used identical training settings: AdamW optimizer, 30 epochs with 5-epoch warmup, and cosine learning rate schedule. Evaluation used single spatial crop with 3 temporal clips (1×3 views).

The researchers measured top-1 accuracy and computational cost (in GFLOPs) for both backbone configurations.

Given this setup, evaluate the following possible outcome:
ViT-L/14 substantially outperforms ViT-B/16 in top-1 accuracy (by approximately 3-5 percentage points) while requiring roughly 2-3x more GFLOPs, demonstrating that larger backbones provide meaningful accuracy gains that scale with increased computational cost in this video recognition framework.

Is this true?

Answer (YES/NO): NO